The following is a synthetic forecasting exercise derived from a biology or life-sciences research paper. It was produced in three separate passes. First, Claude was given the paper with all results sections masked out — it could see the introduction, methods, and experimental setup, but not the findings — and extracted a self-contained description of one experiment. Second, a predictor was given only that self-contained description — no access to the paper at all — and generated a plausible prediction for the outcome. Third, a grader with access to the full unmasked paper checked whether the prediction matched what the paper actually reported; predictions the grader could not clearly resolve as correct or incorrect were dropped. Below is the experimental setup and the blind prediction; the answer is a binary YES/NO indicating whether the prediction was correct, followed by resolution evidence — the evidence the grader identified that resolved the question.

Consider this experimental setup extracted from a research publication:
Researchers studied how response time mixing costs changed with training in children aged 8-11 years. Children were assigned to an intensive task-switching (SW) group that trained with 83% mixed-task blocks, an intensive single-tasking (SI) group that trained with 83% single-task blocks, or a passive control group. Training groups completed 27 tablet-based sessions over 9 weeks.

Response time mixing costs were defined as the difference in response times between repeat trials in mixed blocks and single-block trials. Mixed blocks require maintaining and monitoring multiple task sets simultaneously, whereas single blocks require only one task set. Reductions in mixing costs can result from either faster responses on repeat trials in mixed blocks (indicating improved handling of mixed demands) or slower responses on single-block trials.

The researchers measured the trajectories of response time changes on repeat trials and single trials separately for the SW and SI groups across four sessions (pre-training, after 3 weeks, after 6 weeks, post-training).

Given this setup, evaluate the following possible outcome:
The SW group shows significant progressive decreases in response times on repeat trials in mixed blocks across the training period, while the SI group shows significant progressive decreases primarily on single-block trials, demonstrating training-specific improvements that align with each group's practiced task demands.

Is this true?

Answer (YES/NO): NO